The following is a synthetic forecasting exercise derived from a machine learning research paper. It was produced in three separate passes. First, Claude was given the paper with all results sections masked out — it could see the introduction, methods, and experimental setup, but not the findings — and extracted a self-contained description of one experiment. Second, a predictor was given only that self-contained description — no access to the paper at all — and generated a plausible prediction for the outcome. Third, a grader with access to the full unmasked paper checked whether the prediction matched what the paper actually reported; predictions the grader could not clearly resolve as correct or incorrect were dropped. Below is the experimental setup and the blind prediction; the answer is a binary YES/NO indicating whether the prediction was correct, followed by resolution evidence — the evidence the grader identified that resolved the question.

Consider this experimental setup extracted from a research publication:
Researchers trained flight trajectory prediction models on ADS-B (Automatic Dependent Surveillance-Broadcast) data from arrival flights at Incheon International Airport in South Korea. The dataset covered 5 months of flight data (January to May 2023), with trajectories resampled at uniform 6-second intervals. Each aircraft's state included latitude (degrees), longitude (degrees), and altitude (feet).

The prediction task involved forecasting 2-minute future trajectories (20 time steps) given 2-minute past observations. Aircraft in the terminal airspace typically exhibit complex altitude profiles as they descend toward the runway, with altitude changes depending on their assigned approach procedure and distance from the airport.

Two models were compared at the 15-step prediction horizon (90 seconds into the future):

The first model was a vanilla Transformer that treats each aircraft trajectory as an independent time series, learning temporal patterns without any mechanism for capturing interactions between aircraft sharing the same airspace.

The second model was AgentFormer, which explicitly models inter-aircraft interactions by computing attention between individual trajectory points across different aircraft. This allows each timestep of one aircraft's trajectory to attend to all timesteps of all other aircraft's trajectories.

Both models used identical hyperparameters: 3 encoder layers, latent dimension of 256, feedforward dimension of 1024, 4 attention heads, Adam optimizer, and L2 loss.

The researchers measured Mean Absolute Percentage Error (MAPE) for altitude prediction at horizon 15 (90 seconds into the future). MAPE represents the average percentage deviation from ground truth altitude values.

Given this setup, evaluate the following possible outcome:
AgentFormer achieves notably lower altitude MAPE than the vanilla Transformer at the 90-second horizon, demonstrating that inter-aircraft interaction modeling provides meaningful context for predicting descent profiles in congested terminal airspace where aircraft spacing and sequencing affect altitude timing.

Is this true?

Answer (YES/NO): YES